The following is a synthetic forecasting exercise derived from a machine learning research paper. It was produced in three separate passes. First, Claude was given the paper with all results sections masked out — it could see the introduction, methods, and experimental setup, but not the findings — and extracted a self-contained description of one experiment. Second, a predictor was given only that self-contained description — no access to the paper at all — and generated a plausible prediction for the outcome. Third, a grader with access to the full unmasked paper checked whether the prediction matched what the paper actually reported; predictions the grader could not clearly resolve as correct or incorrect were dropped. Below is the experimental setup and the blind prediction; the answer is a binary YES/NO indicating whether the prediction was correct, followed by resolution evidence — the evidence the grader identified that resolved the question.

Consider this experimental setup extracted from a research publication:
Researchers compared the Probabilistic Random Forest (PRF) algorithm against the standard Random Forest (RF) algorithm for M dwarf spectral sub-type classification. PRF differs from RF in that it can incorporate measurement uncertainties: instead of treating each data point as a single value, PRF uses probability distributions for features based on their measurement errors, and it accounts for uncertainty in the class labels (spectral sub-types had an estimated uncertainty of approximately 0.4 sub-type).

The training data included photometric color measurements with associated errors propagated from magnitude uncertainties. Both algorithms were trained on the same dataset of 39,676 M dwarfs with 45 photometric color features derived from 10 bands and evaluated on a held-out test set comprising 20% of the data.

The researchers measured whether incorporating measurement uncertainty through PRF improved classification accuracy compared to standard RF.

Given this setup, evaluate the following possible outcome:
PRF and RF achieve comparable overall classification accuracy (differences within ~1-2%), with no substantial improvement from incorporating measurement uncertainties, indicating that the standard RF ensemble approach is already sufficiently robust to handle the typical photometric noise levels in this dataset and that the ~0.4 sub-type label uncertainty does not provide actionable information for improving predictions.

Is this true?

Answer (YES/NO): YES